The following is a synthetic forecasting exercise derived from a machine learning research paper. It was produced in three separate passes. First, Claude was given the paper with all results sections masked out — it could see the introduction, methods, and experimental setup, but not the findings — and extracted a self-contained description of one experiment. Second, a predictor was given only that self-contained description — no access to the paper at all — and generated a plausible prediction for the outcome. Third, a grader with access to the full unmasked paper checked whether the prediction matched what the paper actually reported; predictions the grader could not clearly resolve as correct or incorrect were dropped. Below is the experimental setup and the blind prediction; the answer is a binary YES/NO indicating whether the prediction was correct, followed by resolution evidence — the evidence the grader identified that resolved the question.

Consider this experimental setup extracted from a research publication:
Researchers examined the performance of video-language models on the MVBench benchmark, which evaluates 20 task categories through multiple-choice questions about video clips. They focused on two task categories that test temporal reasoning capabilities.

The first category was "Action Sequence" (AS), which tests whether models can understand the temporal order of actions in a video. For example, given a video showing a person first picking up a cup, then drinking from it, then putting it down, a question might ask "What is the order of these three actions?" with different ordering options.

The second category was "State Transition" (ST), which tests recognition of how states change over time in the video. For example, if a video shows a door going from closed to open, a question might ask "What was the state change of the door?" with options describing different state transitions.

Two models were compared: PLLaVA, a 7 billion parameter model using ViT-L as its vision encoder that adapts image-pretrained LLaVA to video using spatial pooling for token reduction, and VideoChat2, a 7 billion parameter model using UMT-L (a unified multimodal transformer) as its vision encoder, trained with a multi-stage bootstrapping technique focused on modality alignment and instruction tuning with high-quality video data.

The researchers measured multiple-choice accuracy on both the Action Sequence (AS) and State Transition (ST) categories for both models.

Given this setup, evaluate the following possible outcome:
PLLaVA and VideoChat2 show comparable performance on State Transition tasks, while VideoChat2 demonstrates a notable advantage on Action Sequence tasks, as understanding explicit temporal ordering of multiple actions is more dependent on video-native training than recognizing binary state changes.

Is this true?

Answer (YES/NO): NO